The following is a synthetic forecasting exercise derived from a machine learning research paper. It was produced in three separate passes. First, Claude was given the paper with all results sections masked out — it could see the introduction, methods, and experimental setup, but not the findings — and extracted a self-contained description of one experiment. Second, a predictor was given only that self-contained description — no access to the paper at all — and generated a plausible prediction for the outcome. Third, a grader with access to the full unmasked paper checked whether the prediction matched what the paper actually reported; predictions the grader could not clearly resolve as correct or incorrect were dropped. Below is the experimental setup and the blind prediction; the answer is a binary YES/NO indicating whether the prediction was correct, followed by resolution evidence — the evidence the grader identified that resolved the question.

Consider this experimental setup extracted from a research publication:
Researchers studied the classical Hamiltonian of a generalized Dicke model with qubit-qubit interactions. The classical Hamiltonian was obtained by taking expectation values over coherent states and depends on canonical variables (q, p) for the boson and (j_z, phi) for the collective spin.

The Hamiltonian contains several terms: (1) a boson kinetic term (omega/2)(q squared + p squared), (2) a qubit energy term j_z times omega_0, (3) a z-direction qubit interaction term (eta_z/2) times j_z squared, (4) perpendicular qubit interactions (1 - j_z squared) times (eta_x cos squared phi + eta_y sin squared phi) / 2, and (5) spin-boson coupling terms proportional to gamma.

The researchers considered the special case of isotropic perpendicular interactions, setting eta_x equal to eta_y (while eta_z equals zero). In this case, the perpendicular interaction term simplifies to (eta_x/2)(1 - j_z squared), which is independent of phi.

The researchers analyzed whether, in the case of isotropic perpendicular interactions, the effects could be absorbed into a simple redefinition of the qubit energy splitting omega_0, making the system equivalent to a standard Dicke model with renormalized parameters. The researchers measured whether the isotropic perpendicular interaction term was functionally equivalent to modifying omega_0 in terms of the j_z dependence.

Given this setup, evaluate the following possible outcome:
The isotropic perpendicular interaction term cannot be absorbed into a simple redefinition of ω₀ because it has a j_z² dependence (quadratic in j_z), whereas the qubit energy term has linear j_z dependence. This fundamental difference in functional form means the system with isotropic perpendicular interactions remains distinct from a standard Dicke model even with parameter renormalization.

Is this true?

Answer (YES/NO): YES